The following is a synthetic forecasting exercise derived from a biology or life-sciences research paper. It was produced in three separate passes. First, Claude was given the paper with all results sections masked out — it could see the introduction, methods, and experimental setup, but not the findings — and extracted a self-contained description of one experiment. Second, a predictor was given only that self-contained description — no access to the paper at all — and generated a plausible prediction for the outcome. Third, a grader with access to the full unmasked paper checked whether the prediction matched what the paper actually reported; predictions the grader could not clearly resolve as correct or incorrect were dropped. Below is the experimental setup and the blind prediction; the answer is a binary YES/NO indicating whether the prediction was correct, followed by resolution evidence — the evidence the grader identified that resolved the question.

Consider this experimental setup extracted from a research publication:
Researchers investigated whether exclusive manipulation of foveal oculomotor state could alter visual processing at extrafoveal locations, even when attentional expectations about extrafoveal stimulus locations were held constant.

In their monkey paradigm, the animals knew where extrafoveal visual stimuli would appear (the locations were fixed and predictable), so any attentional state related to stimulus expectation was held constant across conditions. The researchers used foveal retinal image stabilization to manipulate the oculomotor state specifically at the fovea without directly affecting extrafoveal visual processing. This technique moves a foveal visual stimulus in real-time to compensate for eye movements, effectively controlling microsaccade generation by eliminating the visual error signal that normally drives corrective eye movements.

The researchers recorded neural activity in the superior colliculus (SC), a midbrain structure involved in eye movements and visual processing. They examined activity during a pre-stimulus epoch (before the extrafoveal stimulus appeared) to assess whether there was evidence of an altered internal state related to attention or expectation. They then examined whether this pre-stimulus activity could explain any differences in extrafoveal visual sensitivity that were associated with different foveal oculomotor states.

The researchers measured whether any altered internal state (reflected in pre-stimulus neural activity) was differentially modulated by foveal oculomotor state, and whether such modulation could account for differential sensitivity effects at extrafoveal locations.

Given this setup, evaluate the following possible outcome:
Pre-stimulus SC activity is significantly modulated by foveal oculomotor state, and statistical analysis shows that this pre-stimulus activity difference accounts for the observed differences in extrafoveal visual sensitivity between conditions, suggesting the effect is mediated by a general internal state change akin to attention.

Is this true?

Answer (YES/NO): NO